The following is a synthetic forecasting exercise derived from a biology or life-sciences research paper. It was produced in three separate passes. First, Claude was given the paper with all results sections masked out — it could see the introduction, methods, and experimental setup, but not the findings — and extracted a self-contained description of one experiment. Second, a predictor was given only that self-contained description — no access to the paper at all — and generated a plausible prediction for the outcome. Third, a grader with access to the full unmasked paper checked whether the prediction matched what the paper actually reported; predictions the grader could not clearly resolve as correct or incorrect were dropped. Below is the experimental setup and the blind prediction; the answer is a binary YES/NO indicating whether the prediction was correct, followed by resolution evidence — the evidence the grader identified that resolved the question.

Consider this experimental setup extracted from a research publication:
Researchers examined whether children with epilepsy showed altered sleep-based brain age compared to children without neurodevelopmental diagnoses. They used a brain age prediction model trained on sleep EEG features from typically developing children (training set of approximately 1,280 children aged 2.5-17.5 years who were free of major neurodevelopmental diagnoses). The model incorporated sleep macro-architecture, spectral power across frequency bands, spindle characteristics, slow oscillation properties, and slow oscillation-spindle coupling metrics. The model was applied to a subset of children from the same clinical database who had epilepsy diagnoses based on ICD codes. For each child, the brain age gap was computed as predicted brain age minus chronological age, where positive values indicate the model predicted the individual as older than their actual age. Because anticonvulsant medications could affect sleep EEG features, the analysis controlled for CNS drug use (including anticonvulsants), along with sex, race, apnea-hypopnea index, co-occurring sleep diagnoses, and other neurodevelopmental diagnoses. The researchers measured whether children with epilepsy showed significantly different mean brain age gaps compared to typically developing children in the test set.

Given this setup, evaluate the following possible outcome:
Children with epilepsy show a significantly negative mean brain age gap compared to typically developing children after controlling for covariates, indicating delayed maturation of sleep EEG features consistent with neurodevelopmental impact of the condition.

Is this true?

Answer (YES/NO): NO